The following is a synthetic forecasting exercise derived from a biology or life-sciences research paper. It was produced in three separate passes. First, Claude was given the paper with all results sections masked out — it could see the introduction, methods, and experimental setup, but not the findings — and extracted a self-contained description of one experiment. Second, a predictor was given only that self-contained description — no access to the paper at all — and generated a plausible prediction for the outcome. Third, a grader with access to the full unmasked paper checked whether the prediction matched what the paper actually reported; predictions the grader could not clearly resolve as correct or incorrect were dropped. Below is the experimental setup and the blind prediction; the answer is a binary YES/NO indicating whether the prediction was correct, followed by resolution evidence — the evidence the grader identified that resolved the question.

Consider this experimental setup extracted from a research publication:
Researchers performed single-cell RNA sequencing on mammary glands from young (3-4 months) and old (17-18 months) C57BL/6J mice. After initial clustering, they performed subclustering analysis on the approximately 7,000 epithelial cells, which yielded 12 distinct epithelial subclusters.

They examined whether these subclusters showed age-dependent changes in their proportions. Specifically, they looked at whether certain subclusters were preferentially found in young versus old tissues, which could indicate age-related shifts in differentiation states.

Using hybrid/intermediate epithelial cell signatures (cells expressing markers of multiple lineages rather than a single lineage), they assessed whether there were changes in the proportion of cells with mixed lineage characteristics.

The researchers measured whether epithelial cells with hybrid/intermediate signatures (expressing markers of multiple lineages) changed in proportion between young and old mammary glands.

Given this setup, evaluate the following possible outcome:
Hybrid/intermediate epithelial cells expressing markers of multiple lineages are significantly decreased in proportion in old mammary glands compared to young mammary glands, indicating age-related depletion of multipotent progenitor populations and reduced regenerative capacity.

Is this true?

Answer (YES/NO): NO